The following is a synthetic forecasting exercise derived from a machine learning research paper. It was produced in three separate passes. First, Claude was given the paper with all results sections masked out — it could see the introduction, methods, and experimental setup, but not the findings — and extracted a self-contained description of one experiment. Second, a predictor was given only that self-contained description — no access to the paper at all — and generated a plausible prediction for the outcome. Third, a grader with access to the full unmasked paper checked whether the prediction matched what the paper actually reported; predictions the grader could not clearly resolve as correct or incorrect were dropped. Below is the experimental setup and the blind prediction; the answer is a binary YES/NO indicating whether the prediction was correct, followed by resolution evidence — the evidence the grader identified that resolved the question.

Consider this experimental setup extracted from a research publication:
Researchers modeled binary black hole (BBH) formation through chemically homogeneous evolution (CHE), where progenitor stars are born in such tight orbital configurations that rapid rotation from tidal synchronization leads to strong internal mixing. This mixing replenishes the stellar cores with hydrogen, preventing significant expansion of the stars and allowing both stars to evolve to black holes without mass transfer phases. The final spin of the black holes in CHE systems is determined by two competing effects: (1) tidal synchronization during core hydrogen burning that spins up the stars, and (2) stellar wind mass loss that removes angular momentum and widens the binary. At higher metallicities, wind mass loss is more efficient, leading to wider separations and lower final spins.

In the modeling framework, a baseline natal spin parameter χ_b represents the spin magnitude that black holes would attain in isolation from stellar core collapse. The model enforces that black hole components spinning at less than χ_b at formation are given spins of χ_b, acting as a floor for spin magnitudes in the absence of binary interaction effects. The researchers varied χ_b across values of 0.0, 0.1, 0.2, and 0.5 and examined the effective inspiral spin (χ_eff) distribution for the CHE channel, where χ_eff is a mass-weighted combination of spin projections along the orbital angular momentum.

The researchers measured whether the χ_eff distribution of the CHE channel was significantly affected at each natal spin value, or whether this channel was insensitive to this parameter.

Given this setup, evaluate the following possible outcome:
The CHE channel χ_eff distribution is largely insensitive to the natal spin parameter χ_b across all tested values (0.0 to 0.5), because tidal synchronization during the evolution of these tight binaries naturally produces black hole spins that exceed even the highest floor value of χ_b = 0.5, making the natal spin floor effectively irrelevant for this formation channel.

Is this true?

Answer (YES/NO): NO